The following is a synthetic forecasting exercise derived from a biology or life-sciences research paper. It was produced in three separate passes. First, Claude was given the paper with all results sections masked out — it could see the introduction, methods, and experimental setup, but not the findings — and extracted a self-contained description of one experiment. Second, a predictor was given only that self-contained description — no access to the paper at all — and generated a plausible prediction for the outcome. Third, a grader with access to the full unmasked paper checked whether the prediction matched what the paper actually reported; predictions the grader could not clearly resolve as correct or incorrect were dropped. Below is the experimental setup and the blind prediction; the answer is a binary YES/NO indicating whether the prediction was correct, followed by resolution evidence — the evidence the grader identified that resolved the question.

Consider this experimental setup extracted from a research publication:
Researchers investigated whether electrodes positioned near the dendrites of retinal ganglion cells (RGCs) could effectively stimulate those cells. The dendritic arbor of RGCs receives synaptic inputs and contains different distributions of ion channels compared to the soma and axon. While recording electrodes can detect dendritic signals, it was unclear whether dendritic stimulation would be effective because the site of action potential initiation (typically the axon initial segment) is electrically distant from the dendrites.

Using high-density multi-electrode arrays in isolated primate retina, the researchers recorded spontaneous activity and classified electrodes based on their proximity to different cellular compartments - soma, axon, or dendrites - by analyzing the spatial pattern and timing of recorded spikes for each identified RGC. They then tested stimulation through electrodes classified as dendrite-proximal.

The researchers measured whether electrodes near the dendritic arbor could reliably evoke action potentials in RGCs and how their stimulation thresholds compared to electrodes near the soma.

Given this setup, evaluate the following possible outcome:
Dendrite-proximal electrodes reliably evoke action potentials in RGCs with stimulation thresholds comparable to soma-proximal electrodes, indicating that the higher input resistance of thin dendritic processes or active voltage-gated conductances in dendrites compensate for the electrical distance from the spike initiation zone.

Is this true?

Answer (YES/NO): NO